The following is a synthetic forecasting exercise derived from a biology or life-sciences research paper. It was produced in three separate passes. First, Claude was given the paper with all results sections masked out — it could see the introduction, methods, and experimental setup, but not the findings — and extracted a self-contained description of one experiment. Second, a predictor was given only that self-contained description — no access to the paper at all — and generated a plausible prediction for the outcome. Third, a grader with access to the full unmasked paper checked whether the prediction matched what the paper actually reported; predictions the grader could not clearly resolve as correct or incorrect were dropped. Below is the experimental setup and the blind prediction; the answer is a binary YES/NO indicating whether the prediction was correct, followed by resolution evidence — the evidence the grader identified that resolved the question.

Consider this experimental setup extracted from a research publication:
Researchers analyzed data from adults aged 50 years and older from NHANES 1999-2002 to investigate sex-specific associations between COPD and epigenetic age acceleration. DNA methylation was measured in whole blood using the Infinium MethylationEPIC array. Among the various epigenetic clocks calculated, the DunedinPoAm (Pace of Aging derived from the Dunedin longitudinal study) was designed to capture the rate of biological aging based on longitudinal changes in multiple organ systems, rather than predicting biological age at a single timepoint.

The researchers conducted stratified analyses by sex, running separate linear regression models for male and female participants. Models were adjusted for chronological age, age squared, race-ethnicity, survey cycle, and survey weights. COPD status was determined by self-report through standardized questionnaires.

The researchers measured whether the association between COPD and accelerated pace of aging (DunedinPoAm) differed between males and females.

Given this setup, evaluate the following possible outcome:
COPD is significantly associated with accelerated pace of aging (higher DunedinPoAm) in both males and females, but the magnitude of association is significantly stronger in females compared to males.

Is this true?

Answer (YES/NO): NO